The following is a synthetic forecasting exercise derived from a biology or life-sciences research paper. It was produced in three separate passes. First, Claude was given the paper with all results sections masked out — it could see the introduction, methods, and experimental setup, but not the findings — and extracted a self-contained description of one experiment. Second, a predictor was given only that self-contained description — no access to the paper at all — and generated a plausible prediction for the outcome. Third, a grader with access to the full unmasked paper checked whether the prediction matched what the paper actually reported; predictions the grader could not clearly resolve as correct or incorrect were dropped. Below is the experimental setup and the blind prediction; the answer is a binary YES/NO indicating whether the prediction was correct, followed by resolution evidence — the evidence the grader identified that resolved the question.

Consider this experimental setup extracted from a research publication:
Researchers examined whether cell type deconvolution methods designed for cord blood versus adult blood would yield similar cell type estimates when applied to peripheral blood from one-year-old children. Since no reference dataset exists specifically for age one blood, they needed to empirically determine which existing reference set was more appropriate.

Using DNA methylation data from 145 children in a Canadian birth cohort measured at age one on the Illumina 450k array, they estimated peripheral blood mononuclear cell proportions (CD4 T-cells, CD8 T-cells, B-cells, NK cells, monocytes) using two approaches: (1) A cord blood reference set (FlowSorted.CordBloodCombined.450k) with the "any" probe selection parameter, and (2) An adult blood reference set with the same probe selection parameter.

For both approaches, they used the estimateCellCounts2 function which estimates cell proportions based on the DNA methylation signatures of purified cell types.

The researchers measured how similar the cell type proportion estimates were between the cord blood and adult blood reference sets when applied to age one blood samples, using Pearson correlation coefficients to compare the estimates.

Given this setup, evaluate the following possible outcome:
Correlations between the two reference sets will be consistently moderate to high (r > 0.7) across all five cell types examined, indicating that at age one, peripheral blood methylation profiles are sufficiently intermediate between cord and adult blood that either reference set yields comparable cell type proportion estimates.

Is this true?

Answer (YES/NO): YES